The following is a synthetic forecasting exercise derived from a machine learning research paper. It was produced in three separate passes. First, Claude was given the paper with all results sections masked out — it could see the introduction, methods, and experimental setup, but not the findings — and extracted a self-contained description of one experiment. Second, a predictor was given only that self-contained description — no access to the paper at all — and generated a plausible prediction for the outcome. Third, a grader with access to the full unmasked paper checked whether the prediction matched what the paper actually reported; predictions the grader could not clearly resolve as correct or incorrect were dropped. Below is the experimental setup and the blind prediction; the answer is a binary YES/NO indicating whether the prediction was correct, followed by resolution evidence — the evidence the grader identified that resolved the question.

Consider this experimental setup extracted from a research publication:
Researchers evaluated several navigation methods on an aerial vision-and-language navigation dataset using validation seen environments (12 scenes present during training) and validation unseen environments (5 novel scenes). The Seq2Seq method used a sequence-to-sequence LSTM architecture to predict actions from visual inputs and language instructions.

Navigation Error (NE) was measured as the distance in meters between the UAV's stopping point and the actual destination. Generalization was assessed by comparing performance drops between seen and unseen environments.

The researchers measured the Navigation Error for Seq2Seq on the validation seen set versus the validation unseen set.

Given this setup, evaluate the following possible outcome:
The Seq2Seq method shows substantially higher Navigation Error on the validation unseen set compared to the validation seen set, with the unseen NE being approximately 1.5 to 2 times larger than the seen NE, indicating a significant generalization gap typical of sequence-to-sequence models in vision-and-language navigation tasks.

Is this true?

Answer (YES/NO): YES